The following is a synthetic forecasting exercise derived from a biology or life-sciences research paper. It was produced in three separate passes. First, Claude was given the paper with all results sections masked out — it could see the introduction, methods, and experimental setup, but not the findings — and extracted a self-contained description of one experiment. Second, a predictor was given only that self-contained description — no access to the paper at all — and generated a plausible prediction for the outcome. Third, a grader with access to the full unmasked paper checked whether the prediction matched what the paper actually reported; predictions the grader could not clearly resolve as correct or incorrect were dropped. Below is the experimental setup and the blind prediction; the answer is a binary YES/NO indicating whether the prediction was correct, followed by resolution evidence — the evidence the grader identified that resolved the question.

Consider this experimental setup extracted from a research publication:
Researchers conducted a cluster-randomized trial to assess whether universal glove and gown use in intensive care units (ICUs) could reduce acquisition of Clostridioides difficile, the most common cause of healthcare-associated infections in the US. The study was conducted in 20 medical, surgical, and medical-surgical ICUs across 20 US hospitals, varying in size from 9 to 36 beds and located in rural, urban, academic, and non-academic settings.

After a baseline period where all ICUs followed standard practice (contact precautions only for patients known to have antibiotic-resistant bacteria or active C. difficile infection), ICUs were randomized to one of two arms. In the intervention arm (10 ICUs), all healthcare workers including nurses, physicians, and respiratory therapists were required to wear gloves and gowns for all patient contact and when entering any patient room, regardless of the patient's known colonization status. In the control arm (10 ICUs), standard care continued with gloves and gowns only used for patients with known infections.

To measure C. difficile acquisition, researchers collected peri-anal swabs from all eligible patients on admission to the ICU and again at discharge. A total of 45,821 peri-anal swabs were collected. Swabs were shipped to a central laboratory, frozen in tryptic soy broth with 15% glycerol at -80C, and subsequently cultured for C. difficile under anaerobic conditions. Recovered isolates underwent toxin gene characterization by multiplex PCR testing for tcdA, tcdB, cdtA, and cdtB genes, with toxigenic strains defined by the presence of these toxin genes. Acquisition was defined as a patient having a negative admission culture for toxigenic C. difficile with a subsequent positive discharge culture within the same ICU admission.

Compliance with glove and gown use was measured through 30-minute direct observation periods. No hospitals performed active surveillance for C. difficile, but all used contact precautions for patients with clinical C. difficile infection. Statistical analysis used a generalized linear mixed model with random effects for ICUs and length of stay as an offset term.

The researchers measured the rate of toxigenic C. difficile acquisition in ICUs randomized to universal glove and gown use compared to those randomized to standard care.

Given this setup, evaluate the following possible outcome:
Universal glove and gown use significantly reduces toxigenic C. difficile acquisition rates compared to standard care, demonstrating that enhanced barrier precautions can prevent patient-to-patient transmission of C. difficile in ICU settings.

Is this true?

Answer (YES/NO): NO